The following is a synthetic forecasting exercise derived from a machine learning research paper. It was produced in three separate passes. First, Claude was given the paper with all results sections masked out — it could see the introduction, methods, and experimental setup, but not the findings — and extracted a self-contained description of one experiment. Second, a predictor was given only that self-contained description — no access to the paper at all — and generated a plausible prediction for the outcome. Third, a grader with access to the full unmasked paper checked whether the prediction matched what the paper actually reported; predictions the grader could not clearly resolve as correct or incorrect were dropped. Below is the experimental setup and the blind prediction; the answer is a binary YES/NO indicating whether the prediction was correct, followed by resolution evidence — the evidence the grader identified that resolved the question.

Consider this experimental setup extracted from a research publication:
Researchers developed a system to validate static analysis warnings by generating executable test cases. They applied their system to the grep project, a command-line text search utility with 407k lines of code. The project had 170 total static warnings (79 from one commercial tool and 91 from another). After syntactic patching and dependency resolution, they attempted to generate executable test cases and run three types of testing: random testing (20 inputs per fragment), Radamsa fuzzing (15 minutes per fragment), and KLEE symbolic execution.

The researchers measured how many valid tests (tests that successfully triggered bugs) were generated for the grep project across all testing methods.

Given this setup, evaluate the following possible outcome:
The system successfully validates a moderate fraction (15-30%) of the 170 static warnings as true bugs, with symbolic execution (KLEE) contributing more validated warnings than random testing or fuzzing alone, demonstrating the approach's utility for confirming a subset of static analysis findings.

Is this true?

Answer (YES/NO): NO